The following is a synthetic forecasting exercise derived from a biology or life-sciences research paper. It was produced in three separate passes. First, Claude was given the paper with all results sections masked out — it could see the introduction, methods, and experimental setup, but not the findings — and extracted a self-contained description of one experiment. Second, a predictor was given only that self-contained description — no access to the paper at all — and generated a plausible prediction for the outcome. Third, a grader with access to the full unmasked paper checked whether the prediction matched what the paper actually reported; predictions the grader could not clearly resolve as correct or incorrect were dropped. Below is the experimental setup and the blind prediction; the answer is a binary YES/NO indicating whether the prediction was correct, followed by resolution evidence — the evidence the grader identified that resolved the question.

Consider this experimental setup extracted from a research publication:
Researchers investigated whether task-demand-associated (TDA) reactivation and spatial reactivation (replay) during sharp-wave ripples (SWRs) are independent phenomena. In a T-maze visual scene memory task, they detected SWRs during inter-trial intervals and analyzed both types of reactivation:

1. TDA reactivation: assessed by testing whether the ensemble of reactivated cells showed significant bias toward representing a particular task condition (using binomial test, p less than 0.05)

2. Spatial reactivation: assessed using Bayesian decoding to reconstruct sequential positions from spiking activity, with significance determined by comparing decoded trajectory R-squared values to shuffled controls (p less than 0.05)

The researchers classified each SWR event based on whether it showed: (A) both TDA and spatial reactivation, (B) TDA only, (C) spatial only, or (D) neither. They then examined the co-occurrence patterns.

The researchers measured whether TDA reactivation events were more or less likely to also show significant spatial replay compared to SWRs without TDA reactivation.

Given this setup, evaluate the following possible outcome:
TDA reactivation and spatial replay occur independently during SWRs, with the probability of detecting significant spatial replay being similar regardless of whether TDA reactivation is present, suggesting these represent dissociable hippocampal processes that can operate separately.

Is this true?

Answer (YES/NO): YES